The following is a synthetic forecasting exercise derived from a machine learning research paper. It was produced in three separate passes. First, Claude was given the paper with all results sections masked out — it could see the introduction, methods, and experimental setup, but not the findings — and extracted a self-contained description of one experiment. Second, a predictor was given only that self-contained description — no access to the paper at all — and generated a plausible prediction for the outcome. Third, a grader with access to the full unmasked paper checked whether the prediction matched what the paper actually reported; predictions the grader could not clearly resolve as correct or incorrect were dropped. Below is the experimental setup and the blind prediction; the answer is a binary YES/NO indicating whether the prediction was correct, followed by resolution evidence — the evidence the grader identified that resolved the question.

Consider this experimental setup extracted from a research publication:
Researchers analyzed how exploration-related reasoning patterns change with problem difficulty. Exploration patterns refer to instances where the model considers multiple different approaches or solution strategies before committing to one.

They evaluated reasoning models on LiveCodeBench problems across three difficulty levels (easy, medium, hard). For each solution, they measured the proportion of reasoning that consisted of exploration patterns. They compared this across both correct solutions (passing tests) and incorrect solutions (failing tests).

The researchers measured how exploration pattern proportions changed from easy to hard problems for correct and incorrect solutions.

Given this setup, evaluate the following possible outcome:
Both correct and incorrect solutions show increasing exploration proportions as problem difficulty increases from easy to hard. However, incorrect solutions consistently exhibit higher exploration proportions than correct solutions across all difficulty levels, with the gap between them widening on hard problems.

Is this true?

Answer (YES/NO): NO